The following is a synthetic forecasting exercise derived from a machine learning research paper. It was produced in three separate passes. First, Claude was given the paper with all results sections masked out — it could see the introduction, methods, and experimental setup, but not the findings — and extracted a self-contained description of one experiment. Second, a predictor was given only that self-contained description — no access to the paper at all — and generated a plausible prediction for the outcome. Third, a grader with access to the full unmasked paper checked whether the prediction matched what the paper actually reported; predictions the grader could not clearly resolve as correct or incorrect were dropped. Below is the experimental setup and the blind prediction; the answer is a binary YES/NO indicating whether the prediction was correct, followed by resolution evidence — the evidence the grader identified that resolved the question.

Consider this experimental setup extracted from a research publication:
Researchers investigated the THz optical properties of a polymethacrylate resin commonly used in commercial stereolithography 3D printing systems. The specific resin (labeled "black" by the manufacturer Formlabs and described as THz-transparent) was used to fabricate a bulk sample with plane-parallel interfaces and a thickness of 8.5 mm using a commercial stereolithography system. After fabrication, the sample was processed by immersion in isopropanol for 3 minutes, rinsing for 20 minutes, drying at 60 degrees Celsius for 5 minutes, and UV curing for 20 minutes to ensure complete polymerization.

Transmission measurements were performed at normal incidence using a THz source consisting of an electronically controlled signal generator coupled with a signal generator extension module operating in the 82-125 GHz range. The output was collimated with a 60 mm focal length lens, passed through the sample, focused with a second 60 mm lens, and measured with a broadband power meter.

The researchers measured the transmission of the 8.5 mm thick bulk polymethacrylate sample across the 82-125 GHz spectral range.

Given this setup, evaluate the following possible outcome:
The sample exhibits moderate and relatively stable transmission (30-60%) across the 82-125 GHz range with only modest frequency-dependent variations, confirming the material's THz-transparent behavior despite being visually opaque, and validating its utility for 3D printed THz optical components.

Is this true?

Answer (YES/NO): YES